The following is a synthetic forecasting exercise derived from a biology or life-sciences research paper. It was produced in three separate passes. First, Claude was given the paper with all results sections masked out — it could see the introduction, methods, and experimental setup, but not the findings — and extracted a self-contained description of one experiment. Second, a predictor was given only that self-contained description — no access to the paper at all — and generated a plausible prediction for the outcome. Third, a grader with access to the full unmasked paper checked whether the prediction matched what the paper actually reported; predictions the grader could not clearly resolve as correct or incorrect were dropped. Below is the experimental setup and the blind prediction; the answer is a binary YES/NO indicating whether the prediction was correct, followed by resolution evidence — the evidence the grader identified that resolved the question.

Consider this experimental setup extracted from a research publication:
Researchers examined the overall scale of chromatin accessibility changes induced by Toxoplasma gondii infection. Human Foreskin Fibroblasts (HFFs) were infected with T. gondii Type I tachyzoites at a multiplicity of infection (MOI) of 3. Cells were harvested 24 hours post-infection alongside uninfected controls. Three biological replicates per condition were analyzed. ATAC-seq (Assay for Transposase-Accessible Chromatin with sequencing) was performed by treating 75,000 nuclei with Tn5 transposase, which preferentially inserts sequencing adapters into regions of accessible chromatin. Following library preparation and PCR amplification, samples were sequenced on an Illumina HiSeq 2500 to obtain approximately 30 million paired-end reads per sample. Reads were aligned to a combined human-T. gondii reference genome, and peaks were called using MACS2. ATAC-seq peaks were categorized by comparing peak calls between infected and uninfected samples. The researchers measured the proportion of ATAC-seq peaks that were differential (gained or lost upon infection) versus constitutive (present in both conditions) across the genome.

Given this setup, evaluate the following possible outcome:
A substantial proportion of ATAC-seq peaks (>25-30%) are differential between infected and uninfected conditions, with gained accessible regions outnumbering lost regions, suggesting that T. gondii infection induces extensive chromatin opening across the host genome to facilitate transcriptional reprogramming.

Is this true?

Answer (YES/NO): NO